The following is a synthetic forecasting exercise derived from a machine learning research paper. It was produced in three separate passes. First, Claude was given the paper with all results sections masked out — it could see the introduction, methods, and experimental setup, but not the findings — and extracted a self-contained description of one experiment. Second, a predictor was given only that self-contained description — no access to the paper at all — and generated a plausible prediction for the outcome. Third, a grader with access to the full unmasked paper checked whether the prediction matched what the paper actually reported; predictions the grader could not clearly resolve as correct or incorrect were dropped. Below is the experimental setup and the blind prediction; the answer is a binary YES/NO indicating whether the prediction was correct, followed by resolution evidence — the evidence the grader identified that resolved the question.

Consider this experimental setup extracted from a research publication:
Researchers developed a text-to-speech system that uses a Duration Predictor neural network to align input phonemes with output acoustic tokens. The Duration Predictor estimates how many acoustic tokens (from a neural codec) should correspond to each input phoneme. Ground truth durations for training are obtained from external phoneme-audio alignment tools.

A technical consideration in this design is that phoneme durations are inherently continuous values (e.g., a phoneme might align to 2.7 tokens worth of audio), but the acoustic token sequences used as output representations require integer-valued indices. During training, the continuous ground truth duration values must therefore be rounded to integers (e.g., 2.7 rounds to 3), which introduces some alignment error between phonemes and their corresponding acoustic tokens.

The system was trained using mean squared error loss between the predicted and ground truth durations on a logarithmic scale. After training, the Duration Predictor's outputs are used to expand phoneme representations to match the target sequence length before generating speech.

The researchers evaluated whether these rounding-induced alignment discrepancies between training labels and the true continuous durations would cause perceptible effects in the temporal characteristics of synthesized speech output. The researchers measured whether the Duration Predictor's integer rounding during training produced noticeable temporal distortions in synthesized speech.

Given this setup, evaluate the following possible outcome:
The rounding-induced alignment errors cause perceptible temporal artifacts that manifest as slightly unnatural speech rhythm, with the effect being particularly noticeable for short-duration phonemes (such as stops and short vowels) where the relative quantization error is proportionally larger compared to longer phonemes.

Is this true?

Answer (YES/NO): NO